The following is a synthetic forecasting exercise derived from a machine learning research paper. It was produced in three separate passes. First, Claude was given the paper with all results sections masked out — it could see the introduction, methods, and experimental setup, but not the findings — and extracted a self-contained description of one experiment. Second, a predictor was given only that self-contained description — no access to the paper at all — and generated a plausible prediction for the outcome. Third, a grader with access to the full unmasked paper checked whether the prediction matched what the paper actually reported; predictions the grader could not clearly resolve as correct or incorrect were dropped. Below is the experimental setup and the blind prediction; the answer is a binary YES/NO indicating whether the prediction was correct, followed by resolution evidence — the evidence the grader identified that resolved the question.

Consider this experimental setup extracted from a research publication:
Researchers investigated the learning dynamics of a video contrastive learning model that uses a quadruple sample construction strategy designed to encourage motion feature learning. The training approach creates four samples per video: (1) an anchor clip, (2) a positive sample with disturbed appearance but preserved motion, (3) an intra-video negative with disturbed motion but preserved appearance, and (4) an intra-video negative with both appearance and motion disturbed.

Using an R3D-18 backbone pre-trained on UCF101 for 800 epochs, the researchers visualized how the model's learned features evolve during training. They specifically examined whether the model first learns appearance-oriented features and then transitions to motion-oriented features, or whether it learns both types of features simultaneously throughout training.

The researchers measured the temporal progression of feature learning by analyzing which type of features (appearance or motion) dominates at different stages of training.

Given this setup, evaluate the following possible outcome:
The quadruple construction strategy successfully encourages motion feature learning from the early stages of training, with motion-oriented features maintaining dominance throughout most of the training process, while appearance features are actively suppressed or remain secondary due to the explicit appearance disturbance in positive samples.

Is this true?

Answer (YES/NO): NO